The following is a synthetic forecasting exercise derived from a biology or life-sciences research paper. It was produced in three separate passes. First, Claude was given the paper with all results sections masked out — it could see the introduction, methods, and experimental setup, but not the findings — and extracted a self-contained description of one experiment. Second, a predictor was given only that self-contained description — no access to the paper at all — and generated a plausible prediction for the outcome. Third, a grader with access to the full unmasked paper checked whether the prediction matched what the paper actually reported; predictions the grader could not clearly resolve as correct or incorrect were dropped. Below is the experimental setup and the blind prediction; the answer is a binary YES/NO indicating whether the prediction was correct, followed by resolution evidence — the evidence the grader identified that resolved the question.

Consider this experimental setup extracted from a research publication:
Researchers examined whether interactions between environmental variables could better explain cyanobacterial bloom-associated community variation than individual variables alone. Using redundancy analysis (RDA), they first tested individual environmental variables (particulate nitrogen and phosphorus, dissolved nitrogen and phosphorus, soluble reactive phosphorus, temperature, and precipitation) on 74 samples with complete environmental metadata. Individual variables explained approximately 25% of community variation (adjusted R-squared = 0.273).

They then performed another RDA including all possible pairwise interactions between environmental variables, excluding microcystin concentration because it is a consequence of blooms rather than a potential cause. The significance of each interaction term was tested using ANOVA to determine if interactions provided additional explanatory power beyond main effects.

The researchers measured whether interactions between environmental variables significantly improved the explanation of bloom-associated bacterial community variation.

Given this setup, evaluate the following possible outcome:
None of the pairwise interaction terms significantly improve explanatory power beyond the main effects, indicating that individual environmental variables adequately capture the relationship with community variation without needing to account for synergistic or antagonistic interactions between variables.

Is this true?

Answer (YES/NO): YES